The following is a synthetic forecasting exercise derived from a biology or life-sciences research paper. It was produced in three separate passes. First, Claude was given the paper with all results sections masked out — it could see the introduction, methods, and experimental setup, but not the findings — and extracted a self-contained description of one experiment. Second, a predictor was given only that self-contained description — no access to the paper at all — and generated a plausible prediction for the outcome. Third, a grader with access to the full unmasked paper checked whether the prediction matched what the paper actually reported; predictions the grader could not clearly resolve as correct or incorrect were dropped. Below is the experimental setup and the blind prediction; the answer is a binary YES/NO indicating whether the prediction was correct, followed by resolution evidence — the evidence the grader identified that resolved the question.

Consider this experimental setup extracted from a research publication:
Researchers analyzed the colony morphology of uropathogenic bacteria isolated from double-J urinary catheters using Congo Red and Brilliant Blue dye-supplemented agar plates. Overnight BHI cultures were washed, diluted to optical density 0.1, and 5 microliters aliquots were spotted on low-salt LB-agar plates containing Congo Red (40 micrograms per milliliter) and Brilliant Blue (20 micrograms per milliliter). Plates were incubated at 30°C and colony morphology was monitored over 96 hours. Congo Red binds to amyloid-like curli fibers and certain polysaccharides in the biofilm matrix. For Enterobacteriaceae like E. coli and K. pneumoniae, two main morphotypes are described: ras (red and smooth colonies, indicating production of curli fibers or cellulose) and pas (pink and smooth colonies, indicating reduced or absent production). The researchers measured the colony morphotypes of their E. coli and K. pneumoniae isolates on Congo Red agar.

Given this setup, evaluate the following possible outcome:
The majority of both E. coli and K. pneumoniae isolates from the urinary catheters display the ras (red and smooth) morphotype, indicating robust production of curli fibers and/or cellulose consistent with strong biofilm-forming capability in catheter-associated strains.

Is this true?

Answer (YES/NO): NO